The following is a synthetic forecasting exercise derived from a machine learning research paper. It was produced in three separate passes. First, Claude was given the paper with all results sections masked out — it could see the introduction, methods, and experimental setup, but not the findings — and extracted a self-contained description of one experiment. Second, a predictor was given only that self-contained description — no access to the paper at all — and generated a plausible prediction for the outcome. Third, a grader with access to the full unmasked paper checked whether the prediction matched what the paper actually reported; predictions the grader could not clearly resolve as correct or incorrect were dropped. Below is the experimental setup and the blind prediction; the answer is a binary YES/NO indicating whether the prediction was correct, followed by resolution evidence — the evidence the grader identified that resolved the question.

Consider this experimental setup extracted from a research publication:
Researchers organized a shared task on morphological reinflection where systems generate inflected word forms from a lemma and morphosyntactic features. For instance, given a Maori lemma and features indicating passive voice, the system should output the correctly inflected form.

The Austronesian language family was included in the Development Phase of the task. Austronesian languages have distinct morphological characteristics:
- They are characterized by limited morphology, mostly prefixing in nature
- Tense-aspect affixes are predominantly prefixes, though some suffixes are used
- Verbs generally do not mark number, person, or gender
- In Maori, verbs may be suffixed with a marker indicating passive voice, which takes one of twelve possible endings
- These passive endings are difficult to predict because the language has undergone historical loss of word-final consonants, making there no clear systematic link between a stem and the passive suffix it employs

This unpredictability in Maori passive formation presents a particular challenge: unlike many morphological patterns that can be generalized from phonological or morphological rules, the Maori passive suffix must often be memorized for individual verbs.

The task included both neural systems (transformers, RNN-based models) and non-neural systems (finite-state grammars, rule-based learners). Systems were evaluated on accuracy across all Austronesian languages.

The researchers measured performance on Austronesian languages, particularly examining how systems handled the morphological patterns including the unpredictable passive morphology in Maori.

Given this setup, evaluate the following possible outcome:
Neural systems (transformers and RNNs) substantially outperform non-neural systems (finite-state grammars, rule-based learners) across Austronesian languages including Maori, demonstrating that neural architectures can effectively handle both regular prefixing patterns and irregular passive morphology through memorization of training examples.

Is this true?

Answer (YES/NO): NO